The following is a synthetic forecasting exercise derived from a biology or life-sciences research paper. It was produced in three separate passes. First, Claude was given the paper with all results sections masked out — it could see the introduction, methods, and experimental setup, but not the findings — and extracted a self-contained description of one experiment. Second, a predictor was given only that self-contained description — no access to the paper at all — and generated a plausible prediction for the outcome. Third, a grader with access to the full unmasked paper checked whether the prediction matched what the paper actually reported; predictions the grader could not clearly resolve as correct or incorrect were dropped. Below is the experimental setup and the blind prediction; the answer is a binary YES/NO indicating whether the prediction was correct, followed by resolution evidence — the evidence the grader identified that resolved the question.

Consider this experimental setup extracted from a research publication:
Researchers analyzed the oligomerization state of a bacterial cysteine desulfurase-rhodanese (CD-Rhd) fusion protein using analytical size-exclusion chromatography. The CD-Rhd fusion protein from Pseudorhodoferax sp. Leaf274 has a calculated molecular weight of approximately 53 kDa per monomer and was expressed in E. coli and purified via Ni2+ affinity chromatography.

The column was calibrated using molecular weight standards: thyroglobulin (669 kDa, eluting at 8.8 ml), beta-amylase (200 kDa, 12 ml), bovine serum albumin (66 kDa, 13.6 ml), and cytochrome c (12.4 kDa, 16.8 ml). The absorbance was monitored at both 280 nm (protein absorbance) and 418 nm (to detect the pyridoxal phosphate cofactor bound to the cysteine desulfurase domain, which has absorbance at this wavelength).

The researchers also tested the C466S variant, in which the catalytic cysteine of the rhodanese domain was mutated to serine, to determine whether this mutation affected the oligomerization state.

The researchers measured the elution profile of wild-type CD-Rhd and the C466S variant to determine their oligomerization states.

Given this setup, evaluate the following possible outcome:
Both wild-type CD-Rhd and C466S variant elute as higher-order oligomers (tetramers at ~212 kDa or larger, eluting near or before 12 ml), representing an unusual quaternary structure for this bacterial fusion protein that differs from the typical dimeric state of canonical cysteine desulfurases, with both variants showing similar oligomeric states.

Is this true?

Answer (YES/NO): NO